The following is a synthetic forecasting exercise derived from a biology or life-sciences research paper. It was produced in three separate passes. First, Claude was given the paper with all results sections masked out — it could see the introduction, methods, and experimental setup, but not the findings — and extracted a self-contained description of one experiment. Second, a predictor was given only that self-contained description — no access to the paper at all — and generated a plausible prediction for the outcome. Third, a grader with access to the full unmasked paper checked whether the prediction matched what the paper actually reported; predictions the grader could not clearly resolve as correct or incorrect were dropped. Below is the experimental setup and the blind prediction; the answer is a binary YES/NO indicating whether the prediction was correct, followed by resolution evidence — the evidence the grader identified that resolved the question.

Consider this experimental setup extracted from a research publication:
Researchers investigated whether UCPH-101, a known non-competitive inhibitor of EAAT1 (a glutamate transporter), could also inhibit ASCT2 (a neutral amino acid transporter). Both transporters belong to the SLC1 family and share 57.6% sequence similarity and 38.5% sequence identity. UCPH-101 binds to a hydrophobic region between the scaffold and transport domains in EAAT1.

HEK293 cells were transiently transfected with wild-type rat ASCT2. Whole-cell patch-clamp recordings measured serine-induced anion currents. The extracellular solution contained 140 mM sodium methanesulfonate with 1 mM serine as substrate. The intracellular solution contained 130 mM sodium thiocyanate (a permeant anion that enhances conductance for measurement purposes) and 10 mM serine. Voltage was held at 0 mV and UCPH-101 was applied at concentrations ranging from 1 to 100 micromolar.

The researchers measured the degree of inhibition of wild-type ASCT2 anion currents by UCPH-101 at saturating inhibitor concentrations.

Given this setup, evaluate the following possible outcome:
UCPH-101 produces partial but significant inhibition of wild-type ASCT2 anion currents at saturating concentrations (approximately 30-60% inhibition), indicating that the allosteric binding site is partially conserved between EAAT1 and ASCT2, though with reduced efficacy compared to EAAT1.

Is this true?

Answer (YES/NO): YES